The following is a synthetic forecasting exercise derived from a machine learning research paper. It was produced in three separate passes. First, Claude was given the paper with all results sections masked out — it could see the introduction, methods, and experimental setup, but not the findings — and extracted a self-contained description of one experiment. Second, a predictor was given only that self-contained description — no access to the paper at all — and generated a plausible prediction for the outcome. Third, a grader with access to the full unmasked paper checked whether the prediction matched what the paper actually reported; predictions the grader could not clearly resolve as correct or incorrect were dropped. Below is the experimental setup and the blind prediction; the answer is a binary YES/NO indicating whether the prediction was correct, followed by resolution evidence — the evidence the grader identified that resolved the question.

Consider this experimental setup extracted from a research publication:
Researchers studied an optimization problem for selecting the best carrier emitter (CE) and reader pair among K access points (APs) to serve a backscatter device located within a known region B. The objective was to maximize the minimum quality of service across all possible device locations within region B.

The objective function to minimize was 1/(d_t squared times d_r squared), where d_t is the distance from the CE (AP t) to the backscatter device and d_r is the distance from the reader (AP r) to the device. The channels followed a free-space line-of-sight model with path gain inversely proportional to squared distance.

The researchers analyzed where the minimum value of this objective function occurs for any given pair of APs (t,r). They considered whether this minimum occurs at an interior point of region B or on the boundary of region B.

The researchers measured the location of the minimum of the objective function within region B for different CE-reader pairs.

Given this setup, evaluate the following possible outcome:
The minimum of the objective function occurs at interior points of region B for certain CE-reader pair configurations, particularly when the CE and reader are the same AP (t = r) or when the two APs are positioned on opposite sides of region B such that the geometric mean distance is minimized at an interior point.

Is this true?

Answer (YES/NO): NO